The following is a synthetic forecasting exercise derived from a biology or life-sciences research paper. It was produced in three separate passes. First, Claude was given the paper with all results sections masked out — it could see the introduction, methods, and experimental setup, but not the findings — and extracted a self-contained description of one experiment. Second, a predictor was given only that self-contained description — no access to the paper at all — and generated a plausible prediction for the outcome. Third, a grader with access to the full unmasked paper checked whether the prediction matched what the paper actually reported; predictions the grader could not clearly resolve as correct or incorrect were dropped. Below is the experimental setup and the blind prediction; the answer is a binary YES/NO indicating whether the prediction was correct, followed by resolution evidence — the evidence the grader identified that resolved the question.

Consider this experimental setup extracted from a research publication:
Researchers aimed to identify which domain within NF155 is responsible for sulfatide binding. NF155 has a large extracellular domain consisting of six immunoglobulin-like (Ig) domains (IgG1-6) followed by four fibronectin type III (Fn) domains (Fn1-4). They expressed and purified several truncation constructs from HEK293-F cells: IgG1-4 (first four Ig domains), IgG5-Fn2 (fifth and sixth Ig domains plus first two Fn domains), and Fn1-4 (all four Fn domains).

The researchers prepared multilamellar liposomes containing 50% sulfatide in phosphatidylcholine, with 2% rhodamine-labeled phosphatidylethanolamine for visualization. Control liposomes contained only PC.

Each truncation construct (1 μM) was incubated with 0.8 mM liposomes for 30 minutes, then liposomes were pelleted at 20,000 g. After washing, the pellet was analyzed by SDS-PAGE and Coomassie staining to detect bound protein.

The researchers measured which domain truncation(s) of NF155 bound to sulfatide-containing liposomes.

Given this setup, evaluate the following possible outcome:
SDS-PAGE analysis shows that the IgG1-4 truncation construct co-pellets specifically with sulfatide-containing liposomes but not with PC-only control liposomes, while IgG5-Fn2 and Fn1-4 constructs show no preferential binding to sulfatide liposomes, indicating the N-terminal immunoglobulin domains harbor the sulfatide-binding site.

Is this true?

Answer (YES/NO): NO